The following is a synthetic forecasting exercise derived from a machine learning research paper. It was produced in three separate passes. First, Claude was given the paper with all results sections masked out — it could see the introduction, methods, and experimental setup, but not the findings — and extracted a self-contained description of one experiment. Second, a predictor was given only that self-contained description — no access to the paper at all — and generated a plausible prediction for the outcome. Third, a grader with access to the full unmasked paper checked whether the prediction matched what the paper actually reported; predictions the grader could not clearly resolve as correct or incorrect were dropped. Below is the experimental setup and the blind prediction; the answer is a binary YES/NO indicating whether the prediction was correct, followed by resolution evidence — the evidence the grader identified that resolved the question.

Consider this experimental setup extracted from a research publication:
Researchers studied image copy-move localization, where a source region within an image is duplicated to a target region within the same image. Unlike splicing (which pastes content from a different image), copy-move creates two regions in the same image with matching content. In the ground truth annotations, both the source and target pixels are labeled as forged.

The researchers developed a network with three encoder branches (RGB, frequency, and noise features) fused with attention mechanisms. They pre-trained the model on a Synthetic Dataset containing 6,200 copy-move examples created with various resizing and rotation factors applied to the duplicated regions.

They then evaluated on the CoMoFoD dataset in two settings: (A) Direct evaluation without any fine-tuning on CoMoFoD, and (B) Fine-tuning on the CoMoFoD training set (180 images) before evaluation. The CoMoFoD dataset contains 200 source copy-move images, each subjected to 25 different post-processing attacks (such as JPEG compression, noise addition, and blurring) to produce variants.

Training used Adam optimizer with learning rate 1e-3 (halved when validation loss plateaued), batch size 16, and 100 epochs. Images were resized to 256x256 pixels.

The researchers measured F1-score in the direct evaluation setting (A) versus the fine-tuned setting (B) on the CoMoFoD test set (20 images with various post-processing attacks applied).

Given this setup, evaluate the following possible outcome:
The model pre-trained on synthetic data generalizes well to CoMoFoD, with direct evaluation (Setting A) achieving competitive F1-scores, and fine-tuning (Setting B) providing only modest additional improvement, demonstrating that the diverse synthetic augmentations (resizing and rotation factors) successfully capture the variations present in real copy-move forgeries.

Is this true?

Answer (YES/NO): NO